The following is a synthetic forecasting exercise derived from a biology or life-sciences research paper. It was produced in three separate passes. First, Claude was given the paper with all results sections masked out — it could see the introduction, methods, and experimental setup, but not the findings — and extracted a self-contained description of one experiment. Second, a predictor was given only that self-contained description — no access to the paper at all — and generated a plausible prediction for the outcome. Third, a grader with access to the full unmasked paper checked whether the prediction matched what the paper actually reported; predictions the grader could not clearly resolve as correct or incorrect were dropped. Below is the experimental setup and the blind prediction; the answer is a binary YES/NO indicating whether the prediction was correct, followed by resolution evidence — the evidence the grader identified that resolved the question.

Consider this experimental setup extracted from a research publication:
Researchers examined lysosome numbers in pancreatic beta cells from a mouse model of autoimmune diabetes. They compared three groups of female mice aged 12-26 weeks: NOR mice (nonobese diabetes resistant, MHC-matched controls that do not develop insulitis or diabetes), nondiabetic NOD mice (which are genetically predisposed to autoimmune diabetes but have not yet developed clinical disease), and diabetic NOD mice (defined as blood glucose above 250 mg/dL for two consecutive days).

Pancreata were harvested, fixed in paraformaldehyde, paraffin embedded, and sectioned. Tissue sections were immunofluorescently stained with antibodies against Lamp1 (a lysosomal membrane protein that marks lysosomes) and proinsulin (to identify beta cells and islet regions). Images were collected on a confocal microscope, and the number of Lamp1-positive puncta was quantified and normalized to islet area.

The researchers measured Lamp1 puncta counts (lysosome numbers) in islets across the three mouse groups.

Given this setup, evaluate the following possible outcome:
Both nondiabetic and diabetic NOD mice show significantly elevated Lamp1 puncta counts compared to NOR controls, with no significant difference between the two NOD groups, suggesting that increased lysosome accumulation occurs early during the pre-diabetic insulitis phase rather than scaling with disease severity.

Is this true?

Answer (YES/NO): NO